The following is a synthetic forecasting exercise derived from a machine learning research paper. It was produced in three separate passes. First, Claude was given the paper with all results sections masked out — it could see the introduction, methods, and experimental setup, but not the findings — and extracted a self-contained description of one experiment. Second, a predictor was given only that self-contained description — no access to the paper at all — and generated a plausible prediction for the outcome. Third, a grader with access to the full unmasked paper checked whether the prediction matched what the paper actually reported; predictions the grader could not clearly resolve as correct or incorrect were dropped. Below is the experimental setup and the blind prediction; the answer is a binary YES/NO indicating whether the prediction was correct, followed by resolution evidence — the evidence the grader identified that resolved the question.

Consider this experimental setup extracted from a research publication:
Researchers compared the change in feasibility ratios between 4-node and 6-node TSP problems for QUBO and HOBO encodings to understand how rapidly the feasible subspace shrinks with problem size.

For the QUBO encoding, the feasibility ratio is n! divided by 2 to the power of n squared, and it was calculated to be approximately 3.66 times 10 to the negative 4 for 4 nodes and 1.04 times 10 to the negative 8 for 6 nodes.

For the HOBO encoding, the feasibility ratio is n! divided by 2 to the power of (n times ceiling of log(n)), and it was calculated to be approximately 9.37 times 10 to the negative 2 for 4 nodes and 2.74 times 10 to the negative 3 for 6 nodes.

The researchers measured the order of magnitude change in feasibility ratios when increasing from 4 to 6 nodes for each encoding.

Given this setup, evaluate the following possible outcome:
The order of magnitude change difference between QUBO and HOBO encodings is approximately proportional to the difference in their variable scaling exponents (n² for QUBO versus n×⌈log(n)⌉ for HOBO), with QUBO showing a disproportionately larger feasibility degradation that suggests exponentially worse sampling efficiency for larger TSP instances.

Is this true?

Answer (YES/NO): NO